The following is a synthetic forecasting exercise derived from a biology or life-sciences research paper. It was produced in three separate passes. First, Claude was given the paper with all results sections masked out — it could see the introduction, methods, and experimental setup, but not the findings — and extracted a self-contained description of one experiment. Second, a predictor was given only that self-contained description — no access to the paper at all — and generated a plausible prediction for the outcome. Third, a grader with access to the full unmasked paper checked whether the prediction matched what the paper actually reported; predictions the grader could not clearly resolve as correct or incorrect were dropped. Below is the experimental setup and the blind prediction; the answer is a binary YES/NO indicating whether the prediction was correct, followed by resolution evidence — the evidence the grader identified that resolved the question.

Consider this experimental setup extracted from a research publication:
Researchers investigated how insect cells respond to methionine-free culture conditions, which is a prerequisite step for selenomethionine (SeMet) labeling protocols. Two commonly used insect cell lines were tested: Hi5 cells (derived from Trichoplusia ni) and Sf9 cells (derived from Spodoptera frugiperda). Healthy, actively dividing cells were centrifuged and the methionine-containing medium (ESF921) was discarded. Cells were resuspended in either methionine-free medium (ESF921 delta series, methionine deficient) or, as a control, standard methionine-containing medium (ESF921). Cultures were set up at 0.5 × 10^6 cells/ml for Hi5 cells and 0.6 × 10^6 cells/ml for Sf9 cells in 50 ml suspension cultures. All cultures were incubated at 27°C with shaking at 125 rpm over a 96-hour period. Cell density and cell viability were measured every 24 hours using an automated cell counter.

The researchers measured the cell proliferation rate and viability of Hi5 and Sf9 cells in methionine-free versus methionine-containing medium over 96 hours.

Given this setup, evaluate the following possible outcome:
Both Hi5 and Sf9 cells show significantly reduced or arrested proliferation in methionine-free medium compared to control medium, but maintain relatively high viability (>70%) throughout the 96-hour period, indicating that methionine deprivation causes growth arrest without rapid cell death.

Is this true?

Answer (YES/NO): NO